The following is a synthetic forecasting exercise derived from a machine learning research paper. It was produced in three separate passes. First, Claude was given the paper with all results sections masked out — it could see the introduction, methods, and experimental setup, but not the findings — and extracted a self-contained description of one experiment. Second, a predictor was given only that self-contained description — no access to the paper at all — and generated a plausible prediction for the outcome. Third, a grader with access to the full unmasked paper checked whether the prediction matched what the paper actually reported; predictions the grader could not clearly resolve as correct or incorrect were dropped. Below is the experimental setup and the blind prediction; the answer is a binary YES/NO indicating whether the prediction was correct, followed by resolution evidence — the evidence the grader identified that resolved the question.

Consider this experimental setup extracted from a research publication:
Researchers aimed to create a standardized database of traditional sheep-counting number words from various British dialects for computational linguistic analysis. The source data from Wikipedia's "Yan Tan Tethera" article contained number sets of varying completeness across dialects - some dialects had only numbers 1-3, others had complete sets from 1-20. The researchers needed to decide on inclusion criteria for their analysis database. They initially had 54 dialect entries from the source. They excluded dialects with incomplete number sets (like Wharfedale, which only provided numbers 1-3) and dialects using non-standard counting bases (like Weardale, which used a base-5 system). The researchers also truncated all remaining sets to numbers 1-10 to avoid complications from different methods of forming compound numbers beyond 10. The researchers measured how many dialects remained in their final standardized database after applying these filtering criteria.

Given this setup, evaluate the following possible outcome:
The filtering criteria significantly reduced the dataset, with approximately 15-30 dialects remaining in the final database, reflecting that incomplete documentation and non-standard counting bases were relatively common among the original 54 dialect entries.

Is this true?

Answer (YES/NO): YES